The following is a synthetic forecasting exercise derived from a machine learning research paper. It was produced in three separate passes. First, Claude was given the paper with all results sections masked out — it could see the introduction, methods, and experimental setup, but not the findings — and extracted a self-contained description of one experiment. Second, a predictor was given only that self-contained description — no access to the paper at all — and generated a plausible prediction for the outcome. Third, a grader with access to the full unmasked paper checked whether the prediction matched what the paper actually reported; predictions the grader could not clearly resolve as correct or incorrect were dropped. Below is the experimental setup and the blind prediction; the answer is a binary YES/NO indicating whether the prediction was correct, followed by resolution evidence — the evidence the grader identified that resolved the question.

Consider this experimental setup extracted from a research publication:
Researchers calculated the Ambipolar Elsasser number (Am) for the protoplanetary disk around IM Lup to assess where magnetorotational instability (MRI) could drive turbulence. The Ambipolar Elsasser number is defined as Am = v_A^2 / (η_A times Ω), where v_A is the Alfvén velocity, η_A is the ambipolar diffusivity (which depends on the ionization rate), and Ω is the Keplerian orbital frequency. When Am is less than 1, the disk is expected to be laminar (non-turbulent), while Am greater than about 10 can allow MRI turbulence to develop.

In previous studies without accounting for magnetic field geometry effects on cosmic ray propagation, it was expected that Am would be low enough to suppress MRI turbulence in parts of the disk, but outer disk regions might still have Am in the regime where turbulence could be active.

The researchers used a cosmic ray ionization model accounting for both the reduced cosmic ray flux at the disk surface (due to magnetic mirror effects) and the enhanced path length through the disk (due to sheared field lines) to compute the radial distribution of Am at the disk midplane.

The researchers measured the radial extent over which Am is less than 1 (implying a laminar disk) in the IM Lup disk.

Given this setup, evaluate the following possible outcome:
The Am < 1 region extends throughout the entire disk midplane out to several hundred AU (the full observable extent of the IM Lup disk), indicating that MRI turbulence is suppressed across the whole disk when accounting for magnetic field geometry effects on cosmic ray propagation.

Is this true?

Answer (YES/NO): NO